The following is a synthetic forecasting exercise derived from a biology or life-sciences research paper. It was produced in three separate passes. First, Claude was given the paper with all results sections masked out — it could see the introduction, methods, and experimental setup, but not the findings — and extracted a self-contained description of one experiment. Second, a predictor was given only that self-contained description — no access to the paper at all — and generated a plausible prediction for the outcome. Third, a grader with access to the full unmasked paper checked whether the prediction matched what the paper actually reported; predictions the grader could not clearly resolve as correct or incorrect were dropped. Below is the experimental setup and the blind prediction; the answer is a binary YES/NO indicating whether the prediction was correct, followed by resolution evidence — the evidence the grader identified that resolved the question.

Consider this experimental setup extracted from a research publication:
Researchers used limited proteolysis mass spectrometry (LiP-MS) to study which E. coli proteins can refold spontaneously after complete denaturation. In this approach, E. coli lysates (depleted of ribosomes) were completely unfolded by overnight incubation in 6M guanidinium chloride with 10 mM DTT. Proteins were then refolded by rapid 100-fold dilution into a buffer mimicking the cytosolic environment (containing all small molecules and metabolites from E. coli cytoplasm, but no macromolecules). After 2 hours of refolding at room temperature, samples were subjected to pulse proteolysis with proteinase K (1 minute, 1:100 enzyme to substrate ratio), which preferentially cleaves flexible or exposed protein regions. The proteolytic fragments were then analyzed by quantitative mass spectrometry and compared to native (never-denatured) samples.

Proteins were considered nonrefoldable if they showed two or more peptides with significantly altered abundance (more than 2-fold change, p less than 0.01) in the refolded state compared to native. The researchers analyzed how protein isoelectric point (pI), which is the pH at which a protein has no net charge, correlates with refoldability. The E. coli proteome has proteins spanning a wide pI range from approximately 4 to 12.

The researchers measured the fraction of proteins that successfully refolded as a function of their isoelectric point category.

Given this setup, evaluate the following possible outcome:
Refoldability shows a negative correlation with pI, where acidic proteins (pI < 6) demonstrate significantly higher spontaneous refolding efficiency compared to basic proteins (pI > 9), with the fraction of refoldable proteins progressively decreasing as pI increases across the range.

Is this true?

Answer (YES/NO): NO